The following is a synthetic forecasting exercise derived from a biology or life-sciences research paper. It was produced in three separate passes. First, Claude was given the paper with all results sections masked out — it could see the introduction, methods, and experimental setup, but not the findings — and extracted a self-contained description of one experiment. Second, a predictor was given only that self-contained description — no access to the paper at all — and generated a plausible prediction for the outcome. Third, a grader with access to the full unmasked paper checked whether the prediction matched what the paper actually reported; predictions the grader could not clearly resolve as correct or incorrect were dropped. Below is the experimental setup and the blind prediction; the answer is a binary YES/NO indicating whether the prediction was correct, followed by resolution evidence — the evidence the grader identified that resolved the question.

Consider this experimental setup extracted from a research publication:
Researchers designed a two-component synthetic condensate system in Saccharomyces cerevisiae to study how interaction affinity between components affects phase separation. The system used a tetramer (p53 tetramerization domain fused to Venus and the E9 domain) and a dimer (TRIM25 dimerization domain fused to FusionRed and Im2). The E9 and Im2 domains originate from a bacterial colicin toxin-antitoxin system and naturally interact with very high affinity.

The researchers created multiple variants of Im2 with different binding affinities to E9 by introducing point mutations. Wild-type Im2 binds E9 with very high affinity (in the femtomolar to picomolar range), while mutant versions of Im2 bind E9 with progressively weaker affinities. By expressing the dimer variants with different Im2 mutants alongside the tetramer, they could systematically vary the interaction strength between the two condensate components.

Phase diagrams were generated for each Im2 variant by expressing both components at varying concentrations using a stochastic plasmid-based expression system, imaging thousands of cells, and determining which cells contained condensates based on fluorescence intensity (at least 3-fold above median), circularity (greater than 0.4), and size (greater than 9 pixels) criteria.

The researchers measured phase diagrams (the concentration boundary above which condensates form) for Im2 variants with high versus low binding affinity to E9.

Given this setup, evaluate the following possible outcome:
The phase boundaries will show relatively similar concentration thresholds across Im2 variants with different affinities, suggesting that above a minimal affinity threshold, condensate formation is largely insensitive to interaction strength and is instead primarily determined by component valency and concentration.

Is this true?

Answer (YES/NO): NO